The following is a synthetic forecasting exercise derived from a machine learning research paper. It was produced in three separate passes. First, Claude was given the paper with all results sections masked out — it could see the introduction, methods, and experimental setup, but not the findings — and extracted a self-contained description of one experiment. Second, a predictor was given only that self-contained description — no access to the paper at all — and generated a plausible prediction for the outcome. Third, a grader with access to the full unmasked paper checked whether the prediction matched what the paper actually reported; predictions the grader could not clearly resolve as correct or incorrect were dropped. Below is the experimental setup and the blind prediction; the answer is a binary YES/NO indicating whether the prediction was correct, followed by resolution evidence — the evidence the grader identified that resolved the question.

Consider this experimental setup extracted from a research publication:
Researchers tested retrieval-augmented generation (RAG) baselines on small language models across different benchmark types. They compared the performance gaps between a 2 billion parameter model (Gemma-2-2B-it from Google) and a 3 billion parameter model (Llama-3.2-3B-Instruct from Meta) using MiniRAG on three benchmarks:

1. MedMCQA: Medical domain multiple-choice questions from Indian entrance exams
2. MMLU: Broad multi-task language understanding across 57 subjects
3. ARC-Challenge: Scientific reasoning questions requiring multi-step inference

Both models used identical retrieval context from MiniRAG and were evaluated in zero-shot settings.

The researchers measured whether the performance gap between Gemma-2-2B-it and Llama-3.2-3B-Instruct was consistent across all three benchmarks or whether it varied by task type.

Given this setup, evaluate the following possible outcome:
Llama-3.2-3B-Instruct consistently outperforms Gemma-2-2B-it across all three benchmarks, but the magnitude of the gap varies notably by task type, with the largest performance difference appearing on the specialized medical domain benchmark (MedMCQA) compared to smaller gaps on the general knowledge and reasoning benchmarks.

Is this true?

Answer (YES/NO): NO